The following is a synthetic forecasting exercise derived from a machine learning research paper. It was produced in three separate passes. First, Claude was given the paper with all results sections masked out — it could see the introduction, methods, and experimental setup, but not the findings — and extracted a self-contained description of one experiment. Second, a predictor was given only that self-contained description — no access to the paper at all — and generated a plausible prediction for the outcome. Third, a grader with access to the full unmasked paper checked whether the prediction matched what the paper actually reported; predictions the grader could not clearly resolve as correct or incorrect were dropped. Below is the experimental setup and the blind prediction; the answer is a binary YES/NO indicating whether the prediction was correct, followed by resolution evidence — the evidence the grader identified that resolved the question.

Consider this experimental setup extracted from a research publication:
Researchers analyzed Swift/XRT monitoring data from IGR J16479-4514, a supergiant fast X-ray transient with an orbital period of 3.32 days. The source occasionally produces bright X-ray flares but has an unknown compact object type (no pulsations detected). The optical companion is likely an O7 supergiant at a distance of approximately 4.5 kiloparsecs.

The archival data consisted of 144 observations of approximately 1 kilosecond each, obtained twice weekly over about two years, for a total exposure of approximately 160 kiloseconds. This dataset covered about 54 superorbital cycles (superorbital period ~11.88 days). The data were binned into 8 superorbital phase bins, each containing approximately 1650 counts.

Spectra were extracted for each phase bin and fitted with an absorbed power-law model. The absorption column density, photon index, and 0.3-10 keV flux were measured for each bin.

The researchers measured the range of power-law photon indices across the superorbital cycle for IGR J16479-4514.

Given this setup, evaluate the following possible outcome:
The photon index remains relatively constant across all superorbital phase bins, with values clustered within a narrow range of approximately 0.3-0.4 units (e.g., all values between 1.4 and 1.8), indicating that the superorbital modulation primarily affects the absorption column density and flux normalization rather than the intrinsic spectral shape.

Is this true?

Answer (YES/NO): NO